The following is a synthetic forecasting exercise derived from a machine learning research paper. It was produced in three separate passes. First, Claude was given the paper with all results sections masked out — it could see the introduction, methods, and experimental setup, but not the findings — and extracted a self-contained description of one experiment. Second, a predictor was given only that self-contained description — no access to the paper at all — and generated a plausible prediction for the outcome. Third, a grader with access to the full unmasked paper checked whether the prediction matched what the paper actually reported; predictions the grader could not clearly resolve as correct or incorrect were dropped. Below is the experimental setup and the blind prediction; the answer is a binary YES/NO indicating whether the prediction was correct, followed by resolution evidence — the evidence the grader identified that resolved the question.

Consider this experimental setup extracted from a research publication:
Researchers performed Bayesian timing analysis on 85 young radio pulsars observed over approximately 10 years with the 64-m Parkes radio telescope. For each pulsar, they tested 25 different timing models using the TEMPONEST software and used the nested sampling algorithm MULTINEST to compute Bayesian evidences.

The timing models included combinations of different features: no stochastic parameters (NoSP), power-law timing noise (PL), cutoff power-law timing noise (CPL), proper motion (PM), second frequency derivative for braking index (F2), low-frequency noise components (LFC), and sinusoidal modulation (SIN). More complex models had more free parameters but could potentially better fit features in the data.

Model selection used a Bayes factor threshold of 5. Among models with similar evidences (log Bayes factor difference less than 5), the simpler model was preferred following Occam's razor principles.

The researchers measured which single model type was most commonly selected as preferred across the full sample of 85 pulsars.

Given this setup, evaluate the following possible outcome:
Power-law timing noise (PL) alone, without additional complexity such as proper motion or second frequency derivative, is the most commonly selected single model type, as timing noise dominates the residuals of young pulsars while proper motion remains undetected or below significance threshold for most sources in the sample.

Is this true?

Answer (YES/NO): YES